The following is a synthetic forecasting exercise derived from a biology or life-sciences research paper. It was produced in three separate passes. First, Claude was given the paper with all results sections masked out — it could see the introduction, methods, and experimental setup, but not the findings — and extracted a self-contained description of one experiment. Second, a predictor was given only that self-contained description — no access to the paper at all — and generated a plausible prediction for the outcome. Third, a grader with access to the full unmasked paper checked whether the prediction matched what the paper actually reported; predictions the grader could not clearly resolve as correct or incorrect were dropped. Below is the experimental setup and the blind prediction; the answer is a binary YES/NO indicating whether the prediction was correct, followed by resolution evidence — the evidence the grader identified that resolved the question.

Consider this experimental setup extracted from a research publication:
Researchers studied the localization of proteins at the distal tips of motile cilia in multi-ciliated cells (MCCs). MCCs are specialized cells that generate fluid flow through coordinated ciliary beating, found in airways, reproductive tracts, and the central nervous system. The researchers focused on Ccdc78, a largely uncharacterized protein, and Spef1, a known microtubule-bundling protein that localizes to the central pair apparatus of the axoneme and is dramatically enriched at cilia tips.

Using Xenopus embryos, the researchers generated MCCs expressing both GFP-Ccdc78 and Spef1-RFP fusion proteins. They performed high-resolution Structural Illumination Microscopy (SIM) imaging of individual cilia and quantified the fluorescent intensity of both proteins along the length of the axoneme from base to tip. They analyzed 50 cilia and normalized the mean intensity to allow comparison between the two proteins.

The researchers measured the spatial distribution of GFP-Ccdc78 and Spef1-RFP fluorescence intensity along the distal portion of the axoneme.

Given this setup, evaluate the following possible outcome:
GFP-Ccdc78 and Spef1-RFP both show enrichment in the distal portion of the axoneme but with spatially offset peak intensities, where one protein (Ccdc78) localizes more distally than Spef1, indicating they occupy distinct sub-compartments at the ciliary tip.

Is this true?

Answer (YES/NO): YES